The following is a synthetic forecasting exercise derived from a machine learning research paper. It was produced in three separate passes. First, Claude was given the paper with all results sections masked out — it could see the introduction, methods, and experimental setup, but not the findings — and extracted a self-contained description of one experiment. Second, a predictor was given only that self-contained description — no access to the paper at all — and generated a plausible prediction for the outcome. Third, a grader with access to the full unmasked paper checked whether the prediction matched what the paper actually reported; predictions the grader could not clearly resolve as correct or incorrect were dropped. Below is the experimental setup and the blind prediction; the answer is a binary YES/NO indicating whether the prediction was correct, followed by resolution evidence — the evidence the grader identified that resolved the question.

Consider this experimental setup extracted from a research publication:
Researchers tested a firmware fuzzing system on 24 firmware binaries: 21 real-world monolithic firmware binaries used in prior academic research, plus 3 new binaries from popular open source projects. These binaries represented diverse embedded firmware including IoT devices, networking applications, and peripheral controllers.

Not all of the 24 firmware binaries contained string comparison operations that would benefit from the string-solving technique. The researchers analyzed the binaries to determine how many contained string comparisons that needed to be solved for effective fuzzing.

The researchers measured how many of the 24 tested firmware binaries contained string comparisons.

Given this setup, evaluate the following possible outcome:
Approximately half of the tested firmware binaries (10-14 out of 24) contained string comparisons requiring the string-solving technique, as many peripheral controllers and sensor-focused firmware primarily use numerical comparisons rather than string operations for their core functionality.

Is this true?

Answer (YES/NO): YES